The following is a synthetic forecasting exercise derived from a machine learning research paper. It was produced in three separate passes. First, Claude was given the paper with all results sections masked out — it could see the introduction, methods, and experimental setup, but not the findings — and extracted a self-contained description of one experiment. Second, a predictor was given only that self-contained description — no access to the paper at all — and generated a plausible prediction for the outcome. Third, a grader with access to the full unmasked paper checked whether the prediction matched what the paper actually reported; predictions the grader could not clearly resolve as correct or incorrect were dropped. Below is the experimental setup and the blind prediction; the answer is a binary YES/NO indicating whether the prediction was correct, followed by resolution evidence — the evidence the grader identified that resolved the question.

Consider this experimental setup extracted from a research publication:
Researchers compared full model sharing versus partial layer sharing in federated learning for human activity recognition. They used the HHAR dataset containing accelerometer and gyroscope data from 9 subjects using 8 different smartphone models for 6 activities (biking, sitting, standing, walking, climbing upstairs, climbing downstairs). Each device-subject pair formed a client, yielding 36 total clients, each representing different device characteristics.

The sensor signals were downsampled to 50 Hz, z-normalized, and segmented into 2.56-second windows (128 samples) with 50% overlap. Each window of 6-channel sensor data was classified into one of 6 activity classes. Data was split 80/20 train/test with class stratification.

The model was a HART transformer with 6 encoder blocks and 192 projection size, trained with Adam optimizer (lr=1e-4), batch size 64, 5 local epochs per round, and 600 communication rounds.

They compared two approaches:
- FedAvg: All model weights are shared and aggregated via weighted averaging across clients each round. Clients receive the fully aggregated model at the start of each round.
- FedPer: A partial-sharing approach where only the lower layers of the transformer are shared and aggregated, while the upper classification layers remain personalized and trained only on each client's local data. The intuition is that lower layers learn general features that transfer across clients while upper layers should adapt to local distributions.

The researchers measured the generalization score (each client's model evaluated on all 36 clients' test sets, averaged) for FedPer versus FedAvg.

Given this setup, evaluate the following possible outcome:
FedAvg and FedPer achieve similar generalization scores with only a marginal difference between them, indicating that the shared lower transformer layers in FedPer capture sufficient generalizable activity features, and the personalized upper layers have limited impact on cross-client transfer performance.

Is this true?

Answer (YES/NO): NO